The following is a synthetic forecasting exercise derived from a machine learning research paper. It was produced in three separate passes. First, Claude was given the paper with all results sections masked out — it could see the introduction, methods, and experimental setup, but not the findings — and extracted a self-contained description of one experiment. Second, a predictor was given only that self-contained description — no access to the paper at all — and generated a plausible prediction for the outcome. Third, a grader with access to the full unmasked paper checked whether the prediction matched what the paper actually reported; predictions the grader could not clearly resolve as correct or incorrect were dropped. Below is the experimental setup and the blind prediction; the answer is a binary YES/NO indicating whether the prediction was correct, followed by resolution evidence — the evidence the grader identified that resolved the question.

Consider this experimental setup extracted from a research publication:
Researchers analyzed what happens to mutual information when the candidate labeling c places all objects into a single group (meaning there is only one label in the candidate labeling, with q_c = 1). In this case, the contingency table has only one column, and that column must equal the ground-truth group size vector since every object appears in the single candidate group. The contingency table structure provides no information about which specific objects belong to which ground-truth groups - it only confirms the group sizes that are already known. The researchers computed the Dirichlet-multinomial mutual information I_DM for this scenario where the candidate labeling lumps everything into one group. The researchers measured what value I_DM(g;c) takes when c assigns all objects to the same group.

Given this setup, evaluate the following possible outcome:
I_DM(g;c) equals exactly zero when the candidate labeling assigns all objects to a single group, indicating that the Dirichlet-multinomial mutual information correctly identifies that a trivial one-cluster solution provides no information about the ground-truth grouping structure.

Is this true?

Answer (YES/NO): YES